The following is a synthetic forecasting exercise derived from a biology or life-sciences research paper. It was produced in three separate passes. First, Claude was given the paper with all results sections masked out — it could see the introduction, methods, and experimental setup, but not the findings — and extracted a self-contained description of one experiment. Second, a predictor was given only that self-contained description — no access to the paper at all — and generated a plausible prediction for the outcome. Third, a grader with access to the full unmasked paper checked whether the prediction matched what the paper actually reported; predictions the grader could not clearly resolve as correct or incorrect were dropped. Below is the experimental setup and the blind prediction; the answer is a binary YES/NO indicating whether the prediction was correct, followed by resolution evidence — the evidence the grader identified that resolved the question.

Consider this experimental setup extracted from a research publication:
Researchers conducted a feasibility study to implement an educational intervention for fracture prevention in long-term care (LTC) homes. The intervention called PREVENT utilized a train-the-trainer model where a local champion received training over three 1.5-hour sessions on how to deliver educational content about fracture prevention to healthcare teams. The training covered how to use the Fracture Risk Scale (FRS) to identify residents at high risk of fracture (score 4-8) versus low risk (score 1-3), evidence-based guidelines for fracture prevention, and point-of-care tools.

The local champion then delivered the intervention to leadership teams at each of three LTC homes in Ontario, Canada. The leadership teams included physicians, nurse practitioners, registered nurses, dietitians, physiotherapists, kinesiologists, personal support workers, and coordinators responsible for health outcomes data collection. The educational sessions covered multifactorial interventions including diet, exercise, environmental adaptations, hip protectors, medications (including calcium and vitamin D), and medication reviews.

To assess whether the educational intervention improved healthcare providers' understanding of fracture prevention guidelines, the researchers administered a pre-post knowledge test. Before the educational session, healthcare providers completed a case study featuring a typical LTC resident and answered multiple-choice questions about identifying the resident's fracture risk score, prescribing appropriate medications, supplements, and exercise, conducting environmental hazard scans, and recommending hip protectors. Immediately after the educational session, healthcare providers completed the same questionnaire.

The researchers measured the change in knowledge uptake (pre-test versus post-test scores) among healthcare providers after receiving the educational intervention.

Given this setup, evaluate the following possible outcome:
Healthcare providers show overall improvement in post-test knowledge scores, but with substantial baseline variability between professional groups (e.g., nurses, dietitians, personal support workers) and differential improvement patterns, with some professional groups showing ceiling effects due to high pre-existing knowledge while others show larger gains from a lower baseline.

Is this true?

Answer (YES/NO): NO